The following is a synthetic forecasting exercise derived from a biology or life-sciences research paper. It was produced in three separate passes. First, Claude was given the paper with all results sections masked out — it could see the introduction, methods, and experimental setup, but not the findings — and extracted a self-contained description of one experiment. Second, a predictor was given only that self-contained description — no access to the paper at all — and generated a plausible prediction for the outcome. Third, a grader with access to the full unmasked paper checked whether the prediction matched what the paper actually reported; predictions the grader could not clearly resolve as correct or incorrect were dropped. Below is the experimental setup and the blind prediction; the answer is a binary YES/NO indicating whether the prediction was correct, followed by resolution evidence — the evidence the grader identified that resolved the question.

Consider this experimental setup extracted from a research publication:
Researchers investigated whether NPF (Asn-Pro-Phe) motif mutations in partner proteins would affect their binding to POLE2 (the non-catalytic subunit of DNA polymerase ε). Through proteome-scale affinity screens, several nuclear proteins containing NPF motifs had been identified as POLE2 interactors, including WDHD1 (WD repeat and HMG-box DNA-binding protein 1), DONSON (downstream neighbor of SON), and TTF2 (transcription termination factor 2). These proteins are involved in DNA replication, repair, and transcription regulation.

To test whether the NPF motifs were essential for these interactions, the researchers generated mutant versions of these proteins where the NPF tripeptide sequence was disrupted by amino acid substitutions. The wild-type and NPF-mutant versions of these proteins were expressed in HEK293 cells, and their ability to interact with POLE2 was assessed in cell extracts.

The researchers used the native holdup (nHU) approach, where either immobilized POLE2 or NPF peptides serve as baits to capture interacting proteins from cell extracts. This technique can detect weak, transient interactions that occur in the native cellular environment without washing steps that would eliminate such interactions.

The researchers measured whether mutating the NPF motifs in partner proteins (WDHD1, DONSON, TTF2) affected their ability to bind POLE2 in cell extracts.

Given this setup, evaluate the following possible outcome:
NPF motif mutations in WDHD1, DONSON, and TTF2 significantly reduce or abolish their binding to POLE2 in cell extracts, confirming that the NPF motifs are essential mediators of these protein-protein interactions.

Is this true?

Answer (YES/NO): NO